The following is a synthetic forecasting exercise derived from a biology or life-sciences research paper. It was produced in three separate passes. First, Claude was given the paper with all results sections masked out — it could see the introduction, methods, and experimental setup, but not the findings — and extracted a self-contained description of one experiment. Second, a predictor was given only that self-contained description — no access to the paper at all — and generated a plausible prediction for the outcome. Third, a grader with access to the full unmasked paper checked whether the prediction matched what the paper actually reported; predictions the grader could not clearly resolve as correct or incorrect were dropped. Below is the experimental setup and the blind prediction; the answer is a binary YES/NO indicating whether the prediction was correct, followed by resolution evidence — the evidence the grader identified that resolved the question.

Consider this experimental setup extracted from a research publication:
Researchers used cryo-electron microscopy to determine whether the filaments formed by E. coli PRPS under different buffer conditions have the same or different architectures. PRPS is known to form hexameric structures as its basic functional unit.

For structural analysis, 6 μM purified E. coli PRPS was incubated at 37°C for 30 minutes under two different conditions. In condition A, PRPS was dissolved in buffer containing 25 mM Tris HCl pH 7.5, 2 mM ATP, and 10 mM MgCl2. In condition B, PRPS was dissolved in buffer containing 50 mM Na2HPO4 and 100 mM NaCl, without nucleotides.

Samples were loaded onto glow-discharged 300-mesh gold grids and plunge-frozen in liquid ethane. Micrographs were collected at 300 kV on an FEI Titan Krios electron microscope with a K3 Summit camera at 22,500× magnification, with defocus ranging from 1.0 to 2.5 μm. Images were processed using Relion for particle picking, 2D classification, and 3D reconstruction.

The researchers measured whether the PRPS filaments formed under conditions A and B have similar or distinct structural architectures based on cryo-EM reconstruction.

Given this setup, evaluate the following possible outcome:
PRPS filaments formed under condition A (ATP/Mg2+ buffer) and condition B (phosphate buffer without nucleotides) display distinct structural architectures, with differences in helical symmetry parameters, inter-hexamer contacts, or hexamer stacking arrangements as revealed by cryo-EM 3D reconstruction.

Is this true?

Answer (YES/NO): YES